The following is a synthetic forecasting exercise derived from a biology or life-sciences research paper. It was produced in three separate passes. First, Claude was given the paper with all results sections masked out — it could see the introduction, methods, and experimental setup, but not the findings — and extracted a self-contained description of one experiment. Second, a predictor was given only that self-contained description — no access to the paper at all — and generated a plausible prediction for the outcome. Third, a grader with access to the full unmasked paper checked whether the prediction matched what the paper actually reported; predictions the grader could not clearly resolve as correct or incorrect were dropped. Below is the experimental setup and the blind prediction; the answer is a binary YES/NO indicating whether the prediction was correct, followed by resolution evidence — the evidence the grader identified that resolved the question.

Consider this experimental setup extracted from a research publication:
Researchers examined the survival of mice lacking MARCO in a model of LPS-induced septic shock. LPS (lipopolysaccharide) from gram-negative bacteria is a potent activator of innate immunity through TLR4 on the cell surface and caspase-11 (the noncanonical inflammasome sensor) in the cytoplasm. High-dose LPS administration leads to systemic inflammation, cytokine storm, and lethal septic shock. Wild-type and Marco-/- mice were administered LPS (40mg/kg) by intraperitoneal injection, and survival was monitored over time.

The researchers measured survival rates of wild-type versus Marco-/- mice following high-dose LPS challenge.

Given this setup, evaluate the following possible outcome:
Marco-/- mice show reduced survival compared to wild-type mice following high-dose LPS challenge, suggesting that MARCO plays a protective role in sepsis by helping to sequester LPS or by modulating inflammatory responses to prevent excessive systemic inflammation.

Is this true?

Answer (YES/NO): YES